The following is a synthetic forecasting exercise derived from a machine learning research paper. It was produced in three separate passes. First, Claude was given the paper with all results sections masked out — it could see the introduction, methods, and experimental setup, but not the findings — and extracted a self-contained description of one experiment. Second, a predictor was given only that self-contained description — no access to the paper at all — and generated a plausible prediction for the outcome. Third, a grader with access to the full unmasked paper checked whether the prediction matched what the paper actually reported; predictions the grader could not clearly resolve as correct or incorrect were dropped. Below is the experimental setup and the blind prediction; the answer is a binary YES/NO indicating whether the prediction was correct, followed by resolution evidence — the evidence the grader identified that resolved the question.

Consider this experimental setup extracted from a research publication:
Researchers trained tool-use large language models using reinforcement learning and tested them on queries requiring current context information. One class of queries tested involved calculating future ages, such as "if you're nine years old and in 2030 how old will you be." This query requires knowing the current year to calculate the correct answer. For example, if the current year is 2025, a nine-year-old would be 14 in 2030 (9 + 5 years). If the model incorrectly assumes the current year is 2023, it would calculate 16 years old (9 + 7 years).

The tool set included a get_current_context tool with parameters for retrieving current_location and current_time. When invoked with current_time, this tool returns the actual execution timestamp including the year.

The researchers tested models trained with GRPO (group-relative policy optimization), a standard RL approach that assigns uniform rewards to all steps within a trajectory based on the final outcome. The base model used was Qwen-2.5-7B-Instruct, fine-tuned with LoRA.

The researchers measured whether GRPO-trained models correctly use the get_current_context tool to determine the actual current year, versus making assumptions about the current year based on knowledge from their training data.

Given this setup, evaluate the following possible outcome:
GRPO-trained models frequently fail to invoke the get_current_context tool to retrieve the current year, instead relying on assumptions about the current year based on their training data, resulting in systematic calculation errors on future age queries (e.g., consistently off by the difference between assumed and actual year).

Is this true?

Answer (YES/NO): YES